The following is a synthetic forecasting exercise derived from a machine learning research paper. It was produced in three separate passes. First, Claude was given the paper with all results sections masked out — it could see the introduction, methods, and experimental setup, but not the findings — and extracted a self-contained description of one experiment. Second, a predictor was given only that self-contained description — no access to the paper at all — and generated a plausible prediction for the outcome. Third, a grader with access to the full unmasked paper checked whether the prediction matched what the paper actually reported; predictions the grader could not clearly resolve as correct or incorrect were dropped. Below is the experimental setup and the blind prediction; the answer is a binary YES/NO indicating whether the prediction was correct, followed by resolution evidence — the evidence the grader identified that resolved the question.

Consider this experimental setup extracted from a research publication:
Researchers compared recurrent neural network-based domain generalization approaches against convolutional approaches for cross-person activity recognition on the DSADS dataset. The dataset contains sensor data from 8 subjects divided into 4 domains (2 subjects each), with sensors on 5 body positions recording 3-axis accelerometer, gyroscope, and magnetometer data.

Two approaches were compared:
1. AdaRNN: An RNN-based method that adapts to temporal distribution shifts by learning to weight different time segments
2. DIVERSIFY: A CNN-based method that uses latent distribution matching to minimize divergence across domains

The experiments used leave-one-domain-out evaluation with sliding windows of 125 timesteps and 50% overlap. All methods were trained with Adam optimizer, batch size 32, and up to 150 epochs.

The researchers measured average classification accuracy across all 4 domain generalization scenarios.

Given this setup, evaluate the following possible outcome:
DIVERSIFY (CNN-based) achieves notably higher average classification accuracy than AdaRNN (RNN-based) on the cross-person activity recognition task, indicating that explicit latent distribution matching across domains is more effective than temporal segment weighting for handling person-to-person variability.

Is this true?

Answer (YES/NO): YES